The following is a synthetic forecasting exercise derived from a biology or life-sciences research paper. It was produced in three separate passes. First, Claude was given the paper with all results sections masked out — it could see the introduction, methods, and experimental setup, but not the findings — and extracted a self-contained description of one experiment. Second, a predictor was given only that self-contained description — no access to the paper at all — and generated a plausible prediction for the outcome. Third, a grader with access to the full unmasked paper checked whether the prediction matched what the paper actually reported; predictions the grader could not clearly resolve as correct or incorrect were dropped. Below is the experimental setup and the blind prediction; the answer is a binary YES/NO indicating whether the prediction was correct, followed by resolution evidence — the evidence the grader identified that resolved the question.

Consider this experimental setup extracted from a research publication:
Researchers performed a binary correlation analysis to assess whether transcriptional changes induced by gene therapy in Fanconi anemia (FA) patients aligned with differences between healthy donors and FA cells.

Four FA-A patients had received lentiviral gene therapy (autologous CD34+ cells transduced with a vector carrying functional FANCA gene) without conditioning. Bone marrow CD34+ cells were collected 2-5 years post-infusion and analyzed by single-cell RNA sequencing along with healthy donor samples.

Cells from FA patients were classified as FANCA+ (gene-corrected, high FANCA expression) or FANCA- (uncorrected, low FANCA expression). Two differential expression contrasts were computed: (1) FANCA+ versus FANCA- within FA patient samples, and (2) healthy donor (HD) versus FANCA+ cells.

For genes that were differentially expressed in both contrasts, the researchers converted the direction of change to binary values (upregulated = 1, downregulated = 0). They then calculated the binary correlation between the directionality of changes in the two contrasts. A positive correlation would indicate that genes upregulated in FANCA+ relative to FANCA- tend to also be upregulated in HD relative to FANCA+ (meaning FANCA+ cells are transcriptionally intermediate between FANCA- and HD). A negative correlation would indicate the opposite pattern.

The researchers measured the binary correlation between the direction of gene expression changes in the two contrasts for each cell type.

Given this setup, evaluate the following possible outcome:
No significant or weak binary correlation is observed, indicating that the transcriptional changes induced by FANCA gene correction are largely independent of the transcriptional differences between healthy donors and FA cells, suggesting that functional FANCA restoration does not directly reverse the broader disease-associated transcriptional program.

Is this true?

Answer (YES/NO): NO